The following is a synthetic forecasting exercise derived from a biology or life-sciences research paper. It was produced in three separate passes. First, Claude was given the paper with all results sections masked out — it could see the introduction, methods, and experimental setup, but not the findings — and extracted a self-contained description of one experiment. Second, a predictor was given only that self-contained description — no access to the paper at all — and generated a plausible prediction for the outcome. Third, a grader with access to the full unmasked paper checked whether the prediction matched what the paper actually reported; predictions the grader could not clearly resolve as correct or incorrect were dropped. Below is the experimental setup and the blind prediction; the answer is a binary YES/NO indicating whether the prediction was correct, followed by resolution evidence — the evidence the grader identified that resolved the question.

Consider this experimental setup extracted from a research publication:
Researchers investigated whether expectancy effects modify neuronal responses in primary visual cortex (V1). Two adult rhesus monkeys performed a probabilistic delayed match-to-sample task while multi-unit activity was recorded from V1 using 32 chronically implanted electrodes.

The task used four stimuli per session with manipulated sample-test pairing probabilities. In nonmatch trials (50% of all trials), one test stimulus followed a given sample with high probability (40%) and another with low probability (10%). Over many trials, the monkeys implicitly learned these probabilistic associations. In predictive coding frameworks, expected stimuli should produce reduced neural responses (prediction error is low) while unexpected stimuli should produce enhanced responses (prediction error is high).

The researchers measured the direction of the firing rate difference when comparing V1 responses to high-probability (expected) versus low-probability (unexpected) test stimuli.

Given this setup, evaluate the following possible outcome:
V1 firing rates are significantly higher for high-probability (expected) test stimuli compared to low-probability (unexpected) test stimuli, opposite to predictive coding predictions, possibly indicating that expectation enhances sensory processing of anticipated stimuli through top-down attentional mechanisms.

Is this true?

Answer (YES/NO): NO